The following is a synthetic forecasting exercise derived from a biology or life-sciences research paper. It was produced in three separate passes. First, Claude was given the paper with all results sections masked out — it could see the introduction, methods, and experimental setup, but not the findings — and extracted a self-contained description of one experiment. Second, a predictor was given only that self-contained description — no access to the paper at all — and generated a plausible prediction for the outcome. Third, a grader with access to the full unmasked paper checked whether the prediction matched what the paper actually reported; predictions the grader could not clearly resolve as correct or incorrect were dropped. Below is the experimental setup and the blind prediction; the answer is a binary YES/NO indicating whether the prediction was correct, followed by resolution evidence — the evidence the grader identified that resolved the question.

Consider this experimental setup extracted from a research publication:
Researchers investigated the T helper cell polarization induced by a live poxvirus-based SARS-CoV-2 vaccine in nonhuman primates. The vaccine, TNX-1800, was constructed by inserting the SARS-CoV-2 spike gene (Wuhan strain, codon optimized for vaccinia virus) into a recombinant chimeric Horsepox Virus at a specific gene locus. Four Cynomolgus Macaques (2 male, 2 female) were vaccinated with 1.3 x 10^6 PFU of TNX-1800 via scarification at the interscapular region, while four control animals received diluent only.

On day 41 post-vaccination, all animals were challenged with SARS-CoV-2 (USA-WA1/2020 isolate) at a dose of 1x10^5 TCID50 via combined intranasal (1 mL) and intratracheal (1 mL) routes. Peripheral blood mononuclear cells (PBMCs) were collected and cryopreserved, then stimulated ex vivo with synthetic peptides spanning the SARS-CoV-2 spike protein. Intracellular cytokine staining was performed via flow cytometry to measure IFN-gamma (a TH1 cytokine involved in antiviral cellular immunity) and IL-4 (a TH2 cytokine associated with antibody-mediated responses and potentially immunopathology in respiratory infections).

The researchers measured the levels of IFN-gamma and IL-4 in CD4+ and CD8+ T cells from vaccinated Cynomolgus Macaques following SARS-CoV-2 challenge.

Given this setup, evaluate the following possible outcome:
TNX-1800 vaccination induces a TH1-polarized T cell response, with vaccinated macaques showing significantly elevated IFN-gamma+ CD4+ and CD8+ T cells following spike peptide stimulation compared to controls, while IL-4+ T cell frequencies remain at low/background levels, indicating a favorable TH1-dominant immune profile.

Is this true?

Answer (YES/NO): YES